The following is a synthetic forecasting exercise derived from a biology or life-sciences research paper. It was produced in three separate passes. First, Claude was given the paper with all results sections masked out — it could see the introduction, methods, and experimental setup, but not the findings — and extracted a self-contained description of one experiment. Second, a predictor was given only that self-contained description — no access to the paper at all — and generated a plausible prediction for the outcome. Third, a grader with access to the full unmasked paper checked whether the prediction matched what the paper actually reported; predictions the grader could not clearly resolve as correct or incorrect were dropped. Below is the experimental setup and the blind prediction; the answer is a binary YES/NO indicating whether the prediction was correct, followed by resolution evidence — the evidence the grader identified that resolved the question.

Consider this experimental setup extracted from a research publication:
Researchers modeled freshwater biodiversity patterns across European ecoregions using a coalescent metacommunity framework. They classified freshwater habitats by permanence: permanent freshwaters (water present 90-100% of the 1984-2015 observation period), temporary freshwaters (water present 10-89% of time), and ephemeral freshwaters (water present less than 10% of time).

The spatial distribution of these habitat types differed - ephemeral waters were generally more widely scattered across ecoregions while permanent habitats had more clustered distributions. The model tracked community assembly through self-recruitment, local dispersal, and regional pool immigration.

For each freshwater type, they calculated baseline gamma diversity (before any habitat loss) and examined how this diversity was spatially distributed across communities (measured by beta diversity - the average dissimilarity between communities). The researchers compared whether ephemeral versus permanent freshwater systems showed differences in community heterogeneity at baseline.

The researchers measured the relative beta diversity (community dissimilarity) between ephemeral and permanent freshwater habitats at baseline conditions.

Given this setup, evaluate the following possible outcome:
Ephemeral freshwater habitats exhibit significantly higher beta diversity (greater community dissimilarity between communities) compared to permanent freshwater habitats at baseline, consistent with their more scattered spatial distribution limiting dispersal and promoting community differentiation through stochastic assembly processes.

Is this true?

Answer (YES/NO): NO